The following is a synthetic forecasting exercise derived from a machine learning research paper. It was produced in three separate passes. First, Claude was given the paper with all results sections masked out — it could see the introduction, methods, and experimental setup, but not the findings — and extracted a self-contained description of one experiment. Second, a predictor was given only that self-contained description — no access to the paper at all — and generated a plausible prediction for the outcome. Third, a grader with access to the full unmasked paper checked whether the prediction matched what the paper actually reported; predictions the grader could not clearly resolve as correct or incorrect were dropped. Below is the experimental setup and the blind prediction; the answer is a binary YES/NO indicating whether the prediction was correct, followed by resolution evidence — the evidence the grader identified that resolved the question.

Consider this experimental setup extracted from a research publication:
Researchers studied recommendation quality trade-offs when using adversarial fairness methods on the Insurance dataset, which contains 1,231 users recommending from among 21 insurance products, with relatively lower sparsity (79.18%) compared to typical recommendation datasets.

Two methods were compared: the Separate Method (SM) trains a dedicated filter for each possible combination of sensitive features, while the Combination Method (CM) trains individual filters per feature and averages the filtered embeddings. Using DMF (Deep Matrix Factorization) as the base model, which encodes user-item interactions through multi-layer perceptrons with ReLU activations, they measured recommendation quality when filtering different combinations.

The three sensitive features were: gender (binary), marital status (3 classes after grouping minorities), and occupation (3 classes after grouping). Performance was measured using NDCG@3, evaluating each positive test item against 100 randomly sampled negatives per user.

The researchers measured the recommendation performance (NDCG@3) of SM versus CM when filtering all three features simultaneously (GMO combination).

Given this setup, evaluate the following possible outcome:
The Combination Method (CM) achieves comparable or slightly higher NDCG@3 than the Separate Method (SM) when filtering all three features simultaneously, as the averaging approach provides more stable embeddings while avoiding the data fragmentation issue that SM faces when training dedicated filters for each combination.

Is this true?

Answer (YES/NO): NO